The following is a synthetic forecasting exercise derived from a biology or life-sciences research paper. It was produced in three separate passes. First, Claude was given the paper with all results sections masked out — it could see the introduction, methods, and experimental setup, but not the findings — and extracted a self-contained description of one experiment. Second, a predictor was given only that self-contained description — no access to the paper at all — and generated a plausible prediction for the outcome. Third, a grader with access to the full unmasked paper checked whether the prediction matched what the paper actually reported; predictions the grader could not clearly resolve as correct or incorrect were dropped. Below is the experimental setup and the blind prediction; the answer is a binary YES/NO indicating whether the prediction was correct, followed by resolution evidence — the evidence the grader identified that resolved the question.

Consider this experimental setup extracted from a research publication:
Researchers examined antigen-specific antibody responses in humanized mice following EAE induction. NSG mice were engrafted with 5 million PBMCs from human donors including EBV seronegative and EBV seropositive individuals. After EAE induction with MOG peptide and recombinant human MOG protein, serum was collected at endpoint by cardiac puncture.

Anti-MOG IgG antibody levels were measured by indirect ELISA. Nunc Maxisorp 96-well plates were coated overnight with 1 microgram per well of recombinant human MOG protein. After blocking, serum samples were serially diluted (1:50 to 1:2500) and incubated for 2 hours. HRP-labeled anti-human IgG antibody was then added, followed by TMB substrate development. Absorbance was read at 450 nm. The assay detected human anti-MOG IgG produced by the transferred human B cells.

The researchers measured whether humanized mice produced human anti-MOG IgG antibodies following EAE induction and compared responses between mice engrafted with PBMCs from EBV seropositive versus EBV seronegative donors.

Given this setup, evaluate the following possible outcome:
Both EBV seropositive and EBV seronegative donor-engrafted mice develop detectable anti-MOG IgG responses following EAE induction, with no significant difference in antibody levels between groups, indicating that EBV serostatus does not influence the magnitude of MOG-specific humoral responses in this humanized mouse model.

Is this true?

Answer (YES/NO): NO